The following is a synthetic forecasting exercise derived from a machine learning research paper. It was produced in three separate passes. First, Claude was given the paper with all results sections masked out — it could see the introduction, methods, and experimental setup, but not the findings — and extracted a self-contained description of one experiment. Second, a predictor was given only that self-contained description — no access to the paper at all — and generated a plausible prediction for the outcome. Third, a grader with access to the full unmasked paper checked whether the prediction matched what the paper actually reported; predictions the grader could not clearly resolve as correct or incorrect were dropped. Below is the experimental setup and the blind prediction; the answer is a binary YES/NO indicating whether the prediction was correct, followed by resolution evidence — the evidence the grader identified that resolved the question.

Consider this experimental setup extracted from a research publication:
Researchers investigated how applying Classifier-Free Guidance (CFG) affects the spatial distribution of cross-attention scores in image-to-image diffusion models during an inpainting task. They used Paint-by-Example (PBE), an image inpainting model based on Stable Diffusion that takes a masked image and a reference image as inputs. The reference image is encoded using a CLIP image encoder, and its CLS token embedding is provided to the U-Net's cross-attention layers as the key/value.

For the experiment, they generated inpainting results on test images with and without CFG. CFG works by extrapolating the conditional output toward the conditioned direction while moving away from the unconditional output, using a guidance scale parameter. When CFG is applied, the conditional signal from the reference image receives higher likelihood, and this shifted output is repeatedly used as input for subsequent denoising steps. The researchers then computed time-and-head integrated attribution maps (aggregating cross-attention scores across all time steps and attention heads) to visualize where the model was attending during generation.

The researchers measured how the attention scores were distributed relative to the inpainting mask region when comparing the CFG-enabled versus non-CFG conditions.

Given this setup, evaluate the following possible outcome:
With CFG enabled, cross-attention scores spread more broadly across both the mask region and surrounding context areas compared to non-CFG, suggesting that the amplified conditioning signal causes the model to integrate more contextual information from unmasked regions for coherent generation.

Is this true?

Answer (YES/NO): NO